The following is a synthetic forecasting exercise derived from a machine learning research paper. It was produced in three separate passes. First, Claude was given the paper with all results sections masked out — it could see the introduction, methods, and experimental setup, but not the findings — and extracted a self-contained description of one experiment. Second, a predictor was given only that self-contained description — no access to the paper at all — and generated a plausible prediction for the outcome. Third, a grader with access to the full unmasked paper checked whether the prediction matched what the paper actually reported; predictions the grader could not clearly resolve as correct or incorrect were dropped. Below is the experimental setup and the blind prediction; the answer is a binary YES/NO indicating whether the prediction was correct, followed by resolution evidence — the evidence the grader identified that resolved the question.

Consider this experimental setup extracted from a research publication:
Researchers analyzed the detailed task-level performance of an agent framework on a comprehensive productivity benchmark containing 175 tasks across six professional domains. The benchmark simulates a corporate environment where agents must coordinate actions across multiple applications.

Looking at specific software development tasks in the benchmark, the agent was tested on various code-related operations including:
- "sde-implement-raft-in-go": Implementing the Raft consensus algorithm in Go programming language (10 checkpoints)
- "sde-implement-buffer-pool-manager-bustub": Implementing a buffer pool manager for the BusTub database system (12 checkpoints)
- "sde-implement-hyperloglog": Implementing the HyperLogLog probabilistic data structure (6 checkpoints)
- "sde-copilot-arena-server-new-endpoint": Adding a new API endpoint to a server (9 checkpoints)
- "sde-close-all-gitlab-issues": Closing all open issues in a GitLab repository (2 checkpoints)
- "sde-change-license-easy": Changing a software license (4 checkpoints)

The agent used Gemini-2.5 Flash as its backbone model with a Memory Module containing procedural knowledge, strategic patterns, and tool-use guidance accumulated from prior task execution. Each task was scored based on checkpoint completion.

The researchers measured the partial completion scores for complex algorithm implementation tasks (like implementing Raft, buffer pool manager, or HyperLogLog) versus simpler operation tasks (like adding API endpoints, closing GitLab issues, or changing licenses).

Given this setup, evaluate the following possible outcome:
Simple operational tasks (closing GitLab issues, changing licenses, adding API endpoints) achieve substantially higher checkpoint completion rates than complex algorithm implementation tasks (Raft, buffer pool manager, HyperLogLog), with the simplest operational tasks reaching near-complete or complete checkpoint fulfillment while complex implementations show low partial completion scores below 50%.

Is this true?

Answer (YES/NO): YES